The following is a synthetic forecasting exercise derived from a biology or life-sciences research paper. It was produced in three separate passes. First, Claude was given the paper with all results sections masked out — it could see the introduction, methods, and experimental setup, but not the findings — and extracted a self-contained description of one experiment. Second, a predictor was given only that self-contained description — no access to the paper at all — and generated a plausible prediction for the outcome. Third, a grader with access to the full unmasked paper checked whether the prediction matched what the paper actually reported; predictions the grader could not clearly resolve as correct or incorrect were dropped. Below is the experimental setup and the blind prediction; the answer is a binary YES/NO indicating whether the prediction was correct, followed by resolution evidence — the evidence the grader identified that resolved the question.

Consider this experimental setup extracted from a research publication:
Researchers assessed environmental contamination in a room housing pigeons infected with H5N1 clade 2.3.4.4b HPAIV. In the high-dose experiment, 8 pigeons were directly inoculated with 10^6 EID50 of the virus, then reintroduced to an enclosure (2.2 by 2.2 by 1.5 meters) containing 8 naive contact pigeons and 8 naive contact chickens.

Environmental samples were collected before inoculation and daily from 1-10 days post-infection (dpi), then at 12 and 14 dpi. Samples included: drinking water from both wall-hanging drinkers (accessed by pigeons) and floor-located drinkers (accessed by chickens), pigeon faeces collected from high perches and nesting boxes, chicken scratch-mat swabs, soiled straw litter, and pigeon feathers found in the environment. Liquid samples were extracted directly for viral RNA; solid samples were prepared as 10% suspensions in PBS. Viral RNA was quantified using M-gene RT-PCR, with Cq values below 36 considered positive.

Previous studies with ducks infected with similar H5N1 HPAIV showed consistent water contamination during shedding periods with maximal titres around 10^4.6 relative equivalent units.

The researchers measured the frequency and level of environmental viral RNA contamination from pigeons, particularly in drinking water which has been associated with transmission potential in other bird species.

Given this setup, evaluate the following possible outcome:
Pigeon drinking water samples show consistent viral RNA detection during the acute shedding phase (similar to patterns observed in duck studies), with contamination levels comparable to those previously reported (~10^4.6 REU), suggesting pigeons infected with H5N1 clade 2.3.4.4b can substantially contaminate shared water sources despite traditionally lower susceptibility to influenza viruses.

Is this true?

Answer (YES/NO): NO